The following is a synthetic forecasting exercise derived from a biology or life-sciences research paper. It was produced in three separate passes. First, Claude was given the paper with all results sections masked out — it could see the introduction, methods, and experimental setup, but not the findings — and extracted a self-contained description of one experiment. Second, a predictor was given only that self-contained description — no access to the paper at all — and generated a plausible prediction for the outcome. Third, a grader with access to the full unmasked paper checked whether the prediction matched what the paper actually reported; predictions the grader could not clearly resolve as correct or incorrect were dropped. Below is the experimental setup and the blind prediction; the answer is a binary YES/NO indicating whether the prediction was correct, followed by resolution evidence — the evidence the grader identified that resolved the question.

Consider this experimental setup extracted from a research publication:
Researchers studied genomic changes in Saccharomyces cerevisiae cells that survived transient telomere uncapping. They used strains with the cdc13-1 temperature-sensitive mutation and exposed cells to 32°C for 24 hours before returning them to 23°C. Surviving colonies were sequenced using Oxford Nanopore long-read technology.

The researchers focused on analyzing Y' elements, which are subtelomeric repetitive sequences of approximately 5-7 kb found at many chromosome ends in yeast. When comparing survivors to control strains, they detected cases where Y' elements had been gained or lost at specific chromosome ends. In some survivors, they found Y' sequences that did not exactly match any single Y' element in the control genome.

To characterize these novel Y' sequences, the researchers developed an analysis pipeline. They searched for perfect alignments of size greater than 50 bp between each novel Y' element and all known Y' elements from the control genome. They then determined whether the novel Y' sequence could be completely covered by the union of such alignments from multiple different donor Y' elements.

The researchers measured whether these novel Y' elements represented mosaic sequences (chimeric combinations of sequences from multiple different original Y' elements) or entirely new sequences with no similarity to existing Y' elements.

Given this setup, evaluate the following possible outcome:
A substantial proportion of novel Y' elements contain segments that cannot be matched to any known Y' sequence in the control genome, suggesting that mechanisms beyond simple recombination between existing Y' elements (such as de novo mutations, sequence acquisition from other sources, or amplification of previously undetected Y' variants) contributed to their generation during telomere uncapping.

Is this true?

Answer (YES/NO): NO